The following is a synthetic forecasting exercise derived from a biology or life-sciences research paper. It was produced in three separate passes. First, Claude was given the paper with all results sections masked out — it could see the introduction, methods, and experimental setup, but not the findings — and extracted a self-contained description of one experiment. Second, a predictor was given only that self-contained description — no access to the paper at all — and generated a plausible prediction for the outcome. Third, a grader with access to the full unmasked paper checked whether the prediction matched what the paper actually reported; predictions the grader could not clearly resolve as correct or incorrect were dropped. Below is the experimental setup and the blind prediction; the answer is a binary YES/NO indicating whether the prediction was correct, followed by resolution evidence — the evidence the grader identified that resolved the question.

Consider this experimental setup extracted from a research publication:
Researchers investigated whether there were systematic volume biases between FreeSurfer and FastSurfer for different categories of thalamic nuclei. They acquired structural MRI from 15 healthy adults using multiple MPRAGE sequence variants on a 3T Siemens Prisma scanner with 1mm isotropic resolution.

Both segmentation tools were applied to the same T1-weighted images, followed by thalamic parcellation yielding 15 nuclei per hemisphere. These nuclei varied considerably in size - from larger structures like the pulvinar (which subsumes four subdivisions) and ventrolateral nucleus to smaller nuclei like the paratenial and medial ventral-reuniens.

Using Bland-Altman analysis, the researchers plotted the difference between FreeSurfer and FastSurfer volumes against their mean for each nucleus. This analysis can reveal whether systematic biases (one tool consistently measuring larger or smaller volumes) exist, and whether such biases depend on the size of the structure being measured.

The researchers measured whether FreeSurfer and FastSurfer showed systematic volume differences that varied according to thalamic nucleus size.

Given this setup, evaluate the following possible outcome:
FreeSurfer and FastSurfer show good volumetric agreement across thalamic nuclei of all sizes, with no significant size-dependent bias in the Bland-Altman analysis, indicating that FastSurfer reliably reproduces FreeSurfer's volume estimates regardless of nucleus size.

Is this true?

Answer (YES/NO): NO